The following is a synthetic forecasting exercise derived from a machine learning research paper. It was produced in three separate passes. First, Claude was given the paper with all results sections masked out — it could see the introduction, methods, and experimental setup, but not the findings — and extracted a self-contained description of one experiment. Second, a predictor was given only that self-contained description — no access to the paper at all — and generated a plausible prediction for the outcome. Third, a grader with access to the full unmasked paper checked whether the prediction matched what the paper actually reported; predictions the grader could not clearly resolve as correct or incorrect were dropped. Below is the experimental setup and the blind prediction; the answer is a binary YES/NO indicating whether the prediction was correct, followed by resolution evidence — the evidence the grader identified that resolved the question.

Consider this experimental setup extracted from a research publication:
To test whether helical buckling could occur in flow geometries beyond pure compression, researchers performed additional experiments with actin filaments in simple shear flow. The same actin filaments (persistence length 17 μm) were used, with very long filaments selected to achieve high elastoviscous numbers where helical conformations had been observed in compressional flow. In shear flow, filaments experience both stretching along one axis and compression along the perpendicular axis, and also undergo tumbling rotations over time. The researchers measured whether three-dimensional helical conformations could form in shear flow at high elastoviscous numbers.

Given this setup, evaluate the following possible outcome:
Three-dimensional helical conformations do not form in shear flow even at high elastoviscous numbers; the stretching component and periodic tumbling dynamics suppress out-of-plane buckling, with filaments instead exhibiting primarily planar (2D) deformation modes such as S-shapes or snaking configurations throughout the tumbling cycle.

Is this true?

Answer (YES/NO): NO